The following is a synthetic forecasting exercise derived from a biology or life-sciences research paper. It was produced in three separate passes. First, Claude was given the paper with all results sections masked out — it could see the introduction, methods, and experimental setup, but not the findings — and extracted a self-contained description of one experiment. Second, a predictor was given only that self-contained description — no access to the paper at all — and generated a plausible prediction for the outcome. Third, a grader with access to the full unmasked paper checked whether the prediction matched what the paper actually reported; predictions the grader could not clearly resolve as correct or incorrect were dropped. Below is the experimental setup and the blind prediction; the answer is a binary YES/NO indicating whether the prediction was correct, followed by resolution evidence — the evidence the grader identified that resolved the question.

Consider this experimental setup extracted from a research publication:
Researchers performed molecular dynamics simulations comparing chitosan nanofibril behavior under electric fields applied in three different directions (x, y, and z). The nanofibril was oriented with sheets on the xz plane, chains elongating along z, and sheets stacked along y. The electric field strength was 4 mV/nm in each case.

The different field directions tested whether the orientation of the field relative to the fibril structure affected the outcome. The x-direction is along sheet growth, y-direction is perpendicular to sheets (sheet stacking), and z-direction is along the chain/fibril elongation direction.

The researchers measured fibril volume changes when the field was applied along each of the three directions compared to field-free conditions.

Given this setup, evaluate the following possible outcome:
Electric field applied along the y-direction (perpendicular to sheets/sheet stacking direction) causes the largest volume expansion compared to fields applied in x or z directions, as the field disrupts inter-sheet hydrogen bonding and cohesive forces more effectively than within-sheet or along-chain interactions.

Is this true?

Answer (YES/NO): NO